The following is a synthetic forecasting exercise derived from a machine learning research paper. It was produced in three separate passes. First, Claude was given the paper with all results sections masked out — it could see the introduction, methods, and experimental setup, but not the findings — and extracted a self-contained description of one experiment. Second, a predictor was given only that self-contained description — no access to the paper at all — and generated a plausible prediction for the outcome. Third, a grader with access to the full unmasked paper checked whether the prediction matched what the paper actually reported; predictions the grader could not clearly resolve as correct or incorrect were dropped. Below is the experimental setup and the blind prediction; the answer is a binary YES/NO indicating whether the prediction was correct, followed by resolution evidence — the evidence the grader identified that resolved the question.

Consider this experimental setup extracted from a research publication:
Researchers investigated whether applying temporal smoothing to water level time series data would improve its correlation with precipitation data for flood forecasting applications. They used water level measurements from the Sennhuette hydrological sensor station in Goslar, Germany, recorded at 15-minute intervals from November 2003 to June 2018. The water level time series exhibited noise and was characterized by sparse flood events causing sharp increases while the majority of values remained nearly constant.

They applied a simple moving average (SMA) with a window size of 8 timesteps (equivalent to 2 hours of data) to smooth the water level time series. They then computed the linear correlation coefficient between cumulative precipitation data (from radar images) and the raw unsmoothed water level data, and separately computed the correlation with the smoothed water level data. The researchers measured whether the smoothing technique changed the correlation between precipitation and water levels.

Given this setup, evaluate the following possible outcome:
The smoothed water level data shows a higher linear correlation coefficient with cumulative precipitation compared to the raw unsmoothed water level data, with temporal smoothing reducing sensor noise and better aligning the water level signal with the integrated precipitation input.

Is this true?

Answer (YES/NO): YES